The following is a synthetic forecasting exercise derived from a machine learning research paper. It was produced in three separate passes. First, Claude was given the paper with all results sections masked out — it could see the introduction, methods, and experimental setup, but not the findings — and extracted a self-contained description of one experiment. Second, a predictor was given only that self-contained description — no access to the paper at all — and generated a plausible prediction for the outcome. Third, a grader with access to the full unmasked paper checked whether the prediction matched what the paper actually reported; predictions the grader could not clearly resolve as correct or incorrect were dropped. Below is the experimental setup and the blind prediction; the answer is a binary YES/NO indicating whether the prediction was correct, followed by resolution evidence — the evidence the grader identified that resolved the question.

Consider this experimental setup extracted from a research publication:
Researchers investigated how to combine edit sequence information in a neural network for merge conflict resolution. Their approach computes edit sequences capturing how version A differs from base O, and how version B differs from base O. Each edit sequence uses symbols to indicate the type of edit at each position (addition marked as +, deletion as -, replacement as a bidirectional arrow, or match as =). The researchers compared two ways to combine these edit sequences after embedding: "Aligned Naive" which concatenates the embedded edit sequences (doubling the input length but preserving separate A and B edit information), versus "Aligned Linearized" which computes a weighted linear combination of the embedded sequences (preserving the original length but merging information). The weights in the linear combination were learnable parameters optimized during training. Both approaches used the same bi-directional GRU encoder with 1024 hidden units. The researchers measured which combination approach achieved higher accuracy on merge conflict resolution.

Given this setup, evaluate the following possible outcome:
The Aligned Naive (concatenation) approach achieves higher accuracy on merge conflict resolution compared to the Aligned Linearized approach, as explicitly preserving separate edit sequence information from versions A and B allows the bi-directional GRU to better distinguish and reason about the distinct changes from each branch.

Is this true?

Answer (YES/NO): NO